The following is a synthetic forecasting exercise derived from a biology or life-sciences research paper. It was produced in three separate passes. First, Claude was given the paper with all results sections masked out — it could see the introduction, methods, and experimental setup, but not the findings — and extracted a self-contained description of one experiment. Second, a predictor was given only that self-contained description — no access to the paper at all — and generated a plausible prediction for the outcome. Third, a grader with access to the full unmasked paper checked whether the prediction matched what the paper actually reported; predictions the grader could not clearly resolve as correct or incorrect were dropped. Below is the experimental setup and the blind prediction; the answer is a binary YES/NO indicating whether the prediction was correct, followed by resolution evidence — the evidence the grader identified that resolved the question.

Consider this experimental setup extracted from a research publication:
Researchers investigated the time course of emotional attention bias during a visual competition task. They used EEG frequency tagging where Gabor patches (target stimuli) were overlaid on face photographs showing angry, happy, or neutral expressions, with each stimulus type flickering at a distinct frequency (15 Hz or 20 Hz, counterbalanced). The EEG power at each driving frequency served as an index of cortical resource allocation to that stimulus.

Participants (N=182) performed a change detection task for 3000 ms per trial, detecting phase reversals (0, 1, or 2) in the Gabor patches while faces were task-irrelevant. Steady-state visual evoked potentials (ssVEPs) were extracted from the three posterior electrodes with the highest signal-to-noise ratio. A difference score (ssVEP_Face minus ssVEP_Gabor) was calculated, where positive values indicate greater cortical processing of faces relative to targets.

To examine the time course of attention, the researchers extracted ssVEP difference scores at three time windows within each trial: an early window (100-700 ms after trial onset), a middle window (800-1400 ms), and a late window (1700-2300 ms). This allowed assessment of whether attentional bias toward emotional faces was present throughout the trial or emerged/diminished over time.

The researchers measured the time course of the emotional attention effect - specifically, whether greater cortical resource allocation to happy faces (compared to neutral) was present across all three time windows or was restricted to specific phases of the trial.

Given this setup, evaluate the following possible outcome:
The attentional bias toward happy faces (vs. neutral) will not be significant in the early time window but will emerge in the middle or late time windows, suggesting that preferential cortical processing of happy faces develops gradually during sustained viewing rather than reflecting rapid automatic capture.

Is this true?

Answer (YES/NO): NO